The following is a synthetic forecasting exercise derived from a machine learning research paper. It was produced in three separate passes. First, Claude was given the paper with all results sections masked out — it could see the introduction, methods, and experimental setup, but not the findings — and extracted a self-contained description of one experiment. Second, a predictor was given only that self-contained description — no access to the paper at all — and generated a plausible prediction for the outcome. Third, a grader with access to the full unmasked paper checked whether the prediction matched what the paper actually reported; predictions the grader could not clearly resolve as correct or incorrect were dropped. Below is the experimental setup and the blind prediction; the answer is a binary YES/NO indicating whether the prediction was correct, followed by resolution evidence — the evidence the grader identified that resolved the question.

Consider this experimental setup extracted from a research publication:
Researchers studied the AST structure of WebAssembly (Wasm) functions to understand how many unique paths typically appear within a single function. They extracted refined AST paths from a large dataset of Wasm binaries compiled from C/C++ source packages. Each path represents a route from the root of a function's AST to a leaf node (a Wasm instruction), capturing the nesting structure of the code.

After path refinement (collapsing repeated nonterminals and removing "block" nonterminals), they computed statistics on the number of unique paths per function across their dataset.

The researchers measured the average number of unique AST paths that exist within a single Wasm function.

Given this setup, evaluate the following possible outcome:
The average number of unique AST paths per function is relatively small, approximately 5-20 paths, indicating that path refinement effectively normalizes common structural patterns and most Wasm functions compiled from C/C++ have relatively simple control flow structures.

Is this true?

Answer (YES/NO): NO